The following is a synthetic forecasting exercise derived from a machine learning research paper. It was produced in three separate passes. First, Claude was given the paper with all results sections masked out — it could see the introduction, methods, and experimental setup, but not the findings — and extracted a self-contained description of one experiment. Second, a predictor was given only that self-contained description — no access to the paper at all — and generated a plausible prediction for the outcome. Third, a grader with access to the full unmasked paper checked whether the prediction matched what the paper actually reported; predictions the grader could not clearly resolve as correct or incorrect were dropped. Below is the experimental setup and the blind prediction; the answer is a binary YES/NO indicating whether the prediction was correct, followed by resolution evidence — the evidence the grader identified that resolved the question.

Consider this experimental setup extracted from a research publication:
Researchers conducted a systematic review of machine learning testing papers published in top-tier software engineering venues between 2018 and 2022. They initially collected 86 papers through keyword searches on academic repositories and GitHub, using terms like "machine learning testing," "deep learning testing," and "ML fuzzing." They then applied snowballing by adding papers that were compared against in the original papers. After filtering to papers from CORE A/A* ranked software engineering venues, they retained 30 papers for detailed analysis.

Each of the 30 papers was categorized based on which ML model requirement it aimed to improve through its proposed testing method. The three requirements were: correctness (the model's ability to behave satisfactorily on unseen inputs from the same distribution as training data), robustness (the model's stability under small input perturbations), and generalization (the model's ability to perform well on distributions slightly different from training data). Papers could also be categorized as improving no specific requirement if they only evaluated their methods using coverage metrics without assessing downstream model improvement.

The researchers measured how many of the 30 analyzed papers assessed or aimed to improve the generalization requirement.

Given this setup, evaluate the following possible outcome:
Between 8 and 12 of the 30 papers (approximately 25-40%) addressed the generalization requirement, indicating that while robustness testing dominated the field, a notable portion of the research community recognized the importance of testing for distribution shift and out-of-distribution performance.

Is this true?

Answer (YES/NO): NO